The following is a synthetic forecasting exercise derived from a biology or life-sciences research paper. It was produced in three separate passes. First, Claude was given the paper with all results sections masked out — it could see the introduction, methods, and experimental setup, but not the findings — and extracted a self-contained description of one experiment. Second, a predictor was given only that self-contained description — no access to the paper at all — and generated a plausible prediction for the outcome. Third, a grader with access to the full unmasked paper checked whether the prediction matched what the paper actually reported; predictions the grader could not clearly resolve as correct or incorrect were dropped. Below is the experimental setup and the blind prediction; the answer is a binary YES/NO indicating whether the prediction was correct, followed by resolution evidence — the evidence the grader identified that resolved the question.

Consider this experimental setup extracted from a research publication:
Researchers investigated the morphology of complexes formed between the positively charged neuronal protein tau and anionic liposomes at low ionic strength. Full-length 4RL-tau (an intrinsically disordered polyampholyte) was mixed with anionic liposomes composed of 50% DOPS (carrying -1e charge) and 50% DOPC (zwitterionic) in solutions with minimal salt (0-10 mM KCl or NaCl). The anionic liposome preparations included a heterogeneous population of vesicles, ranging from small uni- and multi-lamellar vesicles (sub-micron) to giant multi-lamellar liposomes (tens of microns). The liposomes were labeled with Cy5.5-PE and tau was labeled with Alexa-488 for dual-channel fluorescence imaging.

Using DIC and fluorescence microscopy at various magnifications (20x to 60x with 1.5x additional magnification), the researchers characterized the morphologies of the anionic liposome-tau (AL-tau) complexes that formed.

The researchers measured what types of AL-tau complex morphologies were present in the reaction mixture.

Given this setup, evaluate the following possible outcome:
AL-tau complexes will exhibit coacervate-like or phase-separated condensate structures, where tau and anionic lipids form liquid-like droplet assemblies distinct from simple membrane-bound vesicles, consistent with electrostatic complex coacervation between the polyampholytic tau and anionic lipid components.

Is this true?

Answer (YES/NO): NO